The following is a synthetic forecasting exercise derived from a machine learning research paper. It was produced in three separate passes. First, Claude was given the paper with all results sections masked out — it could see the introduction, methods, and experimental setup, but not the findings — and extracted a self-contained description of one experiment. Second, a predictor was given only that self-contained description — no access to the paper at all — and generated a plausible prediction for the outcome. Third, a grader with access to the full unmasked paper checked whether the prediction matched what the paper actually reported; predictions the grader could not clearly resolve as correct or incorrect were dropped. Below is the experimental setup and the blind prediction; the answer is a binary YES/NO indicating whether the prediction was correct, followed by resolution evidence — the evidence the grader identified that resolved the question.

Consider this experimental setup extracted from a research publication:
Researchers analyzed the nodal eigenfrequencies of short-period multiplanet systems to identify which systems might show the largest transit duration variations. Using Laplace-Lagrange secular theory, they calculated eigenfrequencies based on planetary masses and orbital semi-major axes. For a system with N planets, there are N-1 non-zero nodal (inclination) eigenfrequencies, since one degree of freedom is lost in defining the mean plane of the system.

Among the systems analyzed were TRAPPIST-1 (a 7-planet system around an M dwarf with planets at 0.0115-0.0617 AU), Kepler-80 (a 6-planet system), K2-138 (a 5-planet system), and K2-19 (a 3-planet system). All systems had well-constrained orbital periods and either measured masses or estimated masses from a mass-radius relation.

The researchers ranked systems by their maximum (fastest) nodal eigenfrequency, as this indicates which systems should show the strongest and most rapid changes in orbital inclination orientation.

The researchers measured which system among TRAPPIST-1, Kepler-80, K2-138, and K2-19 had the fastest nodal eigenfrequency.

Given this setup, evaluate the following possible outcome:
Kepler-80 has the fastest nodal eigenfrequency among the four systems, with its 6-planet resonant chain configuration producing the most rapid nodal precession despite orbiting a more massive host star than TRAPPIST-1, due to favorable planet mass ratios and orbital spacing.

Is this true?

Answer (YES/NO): NO